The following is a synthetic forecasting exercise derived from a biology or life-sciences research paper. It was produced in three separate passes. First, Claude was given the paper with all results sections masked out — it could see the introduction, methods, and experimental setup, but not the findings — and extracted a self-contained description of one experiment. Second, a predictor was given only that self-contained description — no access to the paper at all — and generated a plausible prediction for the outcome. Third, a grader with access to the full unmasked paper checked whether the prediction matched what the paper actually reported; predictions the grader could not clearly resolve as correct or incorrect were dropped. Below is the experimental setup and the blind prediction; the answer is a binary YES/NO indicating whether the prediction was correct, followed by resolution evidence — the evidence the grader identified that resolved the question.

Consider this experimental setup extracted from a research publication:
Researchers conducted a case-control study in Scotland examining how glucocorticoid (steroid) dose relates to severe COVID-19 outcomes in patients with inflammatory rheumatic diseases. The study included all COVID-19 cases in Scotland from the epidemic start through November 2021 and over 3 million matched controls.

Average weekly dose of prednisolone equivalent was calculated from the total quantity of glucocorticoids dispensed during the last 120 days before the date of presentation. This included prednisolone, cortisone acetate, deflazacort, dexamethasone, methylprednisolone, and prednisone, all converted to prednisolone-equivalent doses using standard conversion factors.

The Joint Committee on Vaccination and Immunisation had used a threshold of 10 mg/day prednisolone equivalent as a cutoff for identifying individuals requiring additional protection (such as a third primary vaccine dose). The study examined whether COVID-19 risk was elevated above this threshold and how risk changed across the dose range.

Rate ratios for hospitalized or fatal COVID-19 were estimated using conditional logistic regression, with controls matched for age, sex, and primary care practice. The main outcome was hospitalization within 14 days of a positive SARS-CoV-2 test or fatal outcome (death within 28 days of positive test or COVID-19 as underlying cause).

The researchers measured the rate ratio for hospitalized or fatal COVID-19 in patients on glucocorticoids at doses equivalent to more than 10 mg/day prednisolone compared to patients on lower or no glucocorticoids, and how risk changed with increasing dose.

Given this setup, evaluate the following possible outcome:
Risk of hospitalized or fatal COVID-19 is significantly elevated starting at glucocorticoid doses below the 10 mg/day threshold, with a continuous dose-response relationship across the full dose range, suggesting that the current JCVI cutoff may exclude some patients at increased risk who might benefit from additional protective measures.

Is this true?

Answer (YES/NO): YES